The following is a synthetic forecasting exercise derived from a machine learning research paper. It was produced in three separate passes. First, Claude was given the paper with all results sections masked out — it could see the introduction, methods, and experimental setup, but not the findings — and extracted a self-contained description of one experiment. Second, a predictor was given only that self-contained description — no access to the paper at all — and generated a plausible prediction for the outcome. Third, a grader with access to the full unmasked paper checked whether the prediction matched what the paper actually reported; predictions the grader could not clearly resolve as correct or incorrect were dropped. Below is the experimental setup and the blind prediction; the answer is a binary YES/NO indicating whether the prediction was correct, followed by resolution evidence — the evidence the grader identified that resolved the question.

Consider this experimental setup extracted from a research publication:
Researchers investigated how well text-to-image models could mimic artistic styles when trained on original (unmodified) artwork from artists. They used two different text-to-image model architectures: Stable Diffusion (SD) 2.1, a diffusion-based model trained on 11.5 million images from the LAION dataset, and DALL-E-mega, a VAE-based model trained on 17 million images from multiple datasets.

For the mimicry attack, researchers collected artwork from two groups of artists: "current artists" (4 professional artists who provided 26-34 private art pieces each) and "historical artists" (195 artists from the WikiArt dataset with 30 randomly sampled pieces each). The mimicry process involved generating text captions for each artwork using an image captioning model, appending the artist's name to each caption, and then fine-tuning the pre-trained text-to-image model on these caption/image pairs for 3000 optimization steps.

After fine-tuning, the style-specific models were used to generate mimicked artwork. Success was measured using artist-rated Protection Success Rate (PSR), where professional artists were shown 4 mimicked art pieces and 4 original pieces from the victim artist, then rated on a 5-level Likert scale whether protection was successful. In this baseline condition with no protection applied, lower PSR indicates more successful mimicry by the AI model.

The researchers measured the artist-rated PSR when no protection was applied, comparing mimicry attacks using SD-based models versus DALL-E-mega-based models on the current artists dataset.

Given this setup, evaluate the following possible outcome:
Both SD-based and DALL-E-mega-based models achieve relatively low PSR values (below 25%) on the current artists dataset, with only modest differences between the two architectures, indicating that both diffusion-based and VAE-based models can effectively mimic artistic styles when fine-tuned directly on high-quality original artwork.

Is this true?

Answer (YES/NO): NO